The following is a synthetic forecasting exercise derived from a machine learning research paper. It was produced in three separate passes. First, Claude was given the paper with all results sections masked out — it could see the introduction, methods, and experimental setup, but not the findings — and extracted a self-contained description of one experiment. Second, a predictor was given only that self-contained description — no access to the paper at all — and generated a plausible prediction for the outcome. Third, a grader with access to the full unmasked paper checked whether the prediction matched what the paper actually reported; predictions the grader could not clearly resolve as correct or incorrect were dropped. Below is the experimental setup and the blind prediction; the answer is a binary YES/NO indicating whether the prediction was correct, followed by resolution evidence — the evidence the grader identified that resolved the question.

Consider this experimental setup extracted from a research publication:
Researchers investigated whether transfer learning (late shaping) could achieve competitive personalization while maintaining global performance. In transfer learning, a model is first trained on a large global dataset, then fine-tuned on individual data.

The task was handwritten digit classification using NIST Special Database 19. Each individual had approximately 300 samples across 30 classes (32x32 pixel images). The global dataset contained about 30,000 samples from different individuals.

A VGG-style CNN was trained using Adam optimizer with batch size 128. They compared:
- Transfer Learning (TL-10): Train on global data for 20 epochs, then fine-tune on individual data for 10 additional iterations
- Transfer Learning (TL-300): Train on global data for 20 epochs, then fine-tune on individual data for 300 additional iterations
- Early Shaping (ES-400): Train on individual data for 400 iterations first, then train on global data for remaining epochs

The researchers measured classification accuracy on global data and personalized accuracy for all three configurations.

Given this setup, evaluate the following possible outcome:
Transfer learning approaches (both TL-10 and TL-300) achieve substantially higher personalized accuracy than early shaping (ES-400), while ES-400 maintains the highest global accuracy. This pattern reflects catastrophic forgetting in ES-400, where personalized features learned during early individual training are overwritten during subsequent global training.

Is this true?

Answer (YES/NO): NO